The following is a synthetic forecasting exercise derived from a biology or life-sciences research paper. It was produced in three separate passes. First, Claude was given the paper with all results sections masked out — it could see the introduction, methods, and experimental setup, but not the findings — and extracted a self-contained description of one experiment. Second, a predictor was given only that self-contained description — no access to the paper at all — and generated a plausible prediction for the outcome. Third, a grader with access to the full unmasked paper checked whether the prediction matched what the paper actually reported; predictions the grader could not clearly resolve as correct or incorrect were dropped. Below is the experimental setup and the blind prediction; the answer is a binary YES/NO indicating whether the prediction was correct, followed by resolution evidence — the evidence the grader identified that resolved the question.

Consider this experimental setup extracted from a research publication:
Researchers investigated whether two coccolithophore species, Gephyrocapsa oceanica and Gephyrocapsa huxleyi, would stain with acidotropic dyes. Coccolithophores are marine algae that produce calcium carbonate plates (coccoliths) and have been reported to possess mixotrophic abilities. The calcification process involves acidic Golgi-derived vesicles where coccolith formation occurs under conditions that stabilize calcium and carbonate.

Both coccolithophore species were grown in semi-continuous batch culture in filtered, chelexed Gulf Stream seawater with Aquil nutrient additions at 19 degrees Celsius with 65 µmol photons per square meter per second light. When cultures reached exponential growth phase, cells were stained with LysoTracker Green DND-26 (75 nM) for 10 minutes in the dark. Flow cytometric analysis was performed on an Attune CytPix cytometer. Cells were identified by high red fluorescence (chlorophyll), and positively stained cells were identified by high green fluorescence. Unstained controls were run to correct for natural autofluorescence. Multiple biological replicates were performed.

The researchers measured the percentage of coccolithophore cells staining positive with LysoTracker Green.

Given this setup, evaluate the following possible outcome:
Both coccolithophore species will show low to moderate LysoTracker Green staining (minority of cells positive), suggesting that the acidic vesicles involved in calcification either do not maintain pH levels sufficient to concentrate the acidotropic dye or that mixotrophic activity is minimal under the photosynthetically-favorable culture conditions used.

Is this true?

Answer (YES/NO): NO